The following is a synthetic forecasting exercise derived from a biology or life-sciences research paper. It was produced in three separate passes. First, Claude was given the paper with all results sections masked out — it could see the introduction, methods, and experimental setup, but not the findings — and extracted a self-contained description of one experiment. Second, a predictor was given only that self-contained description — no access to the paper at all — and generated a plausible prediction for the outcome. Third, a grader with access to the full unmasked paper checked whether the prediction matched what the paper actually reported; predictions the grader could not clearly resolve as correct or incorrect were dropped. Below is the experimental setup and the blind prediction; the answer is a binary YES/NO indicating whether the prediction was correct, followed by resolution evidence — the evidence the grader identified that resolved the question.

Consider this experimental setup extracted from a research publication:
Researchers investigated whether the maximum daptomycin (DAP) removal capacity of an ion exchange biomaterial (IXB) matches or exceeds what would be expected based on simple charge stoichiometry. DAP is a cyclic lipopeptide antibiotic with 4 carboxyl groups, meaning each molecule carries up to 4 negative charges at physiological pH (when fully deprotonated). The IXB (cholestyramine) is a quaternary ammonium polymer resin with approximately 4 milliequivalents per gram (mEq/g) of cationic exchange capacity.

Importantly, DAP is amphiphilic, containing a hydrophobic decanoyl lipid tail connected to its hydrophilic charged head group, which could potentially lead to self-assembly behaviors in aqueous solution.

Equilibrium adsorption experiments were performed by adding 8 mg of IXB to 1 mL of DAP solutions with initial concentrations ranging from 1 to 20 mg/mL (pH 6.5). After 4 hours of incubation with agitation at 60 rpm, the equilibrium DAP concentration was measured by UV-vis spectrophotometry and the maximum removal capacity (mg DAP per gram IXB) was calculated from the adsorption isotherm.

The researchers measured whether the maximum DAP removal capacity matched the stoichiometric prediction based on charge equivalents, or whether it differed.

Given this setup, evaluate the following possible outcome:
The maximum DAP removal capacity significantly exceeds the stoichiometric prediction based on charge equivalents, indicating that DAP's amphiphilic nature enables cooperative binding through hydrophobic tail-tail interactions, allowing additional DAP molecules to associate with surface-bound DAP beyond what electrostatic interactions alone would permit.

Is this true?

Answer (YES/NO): YES